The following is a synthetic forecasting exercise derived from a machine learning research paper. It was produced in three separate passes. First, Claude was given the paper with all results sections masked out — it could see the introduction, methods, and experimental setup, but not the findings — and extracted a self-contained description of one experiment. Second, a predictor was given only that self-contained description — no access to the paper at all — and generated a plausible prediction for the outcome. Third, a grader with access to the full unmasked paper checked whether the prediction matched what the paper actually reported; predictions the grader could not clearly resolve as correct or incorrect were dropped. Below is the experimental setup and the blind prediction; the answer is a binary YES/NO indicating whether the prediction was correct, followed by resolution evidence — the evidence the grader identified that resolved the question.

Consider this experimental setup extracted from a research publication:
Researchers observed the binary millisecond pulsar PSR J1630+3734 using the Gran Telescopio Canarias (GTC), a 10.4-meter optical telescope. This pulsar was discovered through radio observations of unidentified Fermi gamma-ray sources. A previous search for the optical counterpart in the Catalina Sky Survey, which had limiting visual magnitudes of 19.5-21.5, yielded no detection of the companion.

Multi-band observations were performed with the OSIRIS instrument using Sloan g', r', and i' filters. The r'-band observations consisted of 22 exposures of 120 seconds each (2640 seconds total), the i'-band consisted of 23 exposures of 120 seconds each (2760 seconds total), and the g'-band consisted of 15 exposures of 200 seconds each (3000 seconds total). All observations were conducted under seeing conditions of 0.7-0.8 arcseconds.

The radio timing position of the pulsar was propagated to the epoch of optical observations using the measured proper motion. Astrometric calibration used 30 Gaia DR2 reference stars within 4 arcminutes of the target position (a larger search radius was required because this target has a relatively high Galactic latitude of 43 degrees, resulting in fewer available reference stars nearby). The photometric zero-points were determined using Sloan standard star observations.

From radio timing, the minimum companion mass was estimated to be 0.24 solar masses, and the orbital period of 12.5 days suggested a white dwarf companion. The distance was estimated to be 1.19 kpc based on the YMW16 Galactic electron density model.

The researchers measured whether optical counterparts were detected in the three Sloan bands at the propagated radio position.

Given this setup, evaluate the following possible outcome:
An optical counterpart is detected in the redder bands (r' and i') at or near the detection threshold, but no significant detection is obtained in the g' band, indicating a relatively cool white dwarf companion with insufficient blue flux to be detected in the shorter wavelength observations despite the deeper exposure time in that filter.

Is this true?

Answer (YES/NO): NO